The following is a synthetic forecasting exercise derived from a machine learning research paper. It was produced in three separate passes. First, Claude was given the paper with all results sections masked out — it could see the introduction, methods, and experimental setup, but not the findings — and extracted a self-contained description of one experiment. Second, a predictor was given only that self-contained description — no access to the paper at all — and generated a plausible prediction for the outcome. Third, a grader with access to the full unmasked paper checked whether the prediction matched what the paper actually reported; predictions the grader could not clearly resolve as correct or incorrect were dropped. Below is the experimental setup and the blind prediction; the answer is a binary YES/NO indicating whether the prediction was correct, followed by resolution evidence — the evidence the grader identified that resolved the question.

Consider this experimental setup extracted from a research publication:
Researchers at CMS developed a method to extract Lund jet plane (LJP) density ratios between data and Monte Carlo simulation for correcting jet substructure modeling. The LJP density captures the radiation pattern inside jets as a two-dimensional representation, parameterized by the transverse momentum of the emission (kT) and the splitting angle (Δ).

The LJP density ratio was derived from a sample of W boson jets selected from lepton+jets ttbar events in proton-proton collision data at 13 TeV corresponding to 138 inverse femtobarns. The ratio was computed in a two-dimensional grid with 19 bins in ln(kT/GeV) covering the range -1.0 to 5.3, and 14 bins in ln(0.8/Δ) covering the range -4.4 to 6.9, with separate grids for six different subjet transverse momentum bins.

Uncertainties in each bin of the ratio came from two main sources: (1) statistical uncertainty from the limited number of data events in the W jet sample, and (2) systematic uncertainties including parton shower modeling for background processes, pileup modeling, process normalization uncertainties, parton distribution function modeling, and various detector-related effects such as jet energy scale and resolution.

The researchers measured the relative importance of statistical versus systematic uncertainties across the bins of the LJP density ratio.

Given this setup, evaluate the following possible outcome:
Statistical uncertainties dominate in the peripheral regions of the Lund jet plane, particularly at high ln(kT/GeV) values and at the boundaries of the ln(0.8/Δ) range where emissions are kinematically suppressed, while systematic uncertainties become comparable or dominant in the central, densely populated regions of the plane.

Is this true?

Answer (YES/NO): NO